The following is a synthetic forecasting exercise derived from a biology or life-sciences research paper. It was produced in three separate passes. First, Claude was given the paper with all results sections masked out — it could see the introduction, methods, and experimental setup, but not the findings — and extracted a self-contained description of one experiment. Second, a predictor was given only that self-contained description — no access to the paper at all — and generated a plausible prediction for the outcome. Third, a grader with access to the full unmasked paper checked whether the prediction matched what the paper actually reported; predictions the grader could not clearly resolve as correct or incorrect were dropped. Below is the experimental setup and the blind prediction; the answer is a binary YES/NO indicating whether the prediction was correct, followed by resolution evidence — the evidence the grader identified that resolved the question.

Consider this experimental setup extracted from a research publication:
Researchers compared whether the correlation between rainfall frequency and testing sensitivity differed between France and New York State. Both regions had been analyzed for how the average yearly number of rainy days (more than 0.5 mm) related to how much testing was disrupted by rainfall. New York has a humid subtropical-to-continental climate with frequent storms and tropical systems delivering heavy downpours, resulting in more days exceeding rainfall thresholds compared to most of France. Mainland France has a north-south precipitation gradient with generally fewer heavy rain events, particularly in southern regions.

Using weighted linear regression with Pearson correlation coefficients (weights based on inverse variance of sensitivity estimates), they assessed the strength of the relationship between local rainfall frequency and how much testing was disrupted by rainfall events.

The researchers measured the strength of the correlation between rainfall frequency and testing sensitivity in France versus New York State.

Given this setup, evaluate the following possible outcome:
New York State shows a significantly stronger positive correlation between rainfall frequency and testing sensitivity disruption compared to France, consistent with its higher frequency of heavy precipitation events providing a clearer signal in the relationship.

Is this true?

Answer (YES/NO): NO